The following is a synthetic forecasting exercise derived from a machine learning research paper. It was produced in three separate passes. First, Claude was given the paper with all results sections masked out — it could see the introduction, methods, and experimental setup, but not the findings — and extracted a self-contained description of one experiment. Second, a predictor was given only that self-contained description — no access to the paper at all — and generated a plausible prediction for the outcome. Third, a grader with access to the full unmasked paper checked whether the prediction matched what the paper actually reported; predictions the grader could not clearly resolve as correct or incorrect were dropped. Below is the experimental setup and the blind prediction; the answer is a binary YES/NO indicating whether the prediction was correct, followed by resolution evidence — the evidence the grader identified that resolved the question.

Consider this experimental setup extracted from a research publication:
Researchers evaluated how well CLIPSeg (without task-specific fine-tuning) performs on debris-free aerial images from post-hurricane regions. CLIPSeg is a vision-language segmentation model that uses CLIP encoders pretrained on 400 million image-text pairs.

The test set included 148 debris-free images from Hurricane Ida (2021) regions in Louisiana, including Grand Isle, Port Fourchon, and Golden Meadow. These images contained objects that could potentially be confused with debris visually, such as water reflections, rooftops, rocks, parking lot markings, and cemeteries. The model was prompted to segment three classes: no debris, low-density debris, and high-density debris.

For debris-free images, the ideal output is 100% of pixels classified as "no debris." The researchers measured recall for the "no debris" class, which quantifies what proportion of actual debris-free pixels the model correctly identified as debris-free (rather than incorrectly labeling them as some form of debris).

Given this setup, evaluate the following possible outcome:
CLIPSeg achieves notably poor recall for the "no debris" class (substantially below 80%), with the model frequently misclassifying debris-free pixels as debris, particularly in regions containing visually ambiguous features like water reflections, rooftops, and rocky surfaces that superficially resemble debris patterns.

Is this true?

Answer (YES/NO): NO